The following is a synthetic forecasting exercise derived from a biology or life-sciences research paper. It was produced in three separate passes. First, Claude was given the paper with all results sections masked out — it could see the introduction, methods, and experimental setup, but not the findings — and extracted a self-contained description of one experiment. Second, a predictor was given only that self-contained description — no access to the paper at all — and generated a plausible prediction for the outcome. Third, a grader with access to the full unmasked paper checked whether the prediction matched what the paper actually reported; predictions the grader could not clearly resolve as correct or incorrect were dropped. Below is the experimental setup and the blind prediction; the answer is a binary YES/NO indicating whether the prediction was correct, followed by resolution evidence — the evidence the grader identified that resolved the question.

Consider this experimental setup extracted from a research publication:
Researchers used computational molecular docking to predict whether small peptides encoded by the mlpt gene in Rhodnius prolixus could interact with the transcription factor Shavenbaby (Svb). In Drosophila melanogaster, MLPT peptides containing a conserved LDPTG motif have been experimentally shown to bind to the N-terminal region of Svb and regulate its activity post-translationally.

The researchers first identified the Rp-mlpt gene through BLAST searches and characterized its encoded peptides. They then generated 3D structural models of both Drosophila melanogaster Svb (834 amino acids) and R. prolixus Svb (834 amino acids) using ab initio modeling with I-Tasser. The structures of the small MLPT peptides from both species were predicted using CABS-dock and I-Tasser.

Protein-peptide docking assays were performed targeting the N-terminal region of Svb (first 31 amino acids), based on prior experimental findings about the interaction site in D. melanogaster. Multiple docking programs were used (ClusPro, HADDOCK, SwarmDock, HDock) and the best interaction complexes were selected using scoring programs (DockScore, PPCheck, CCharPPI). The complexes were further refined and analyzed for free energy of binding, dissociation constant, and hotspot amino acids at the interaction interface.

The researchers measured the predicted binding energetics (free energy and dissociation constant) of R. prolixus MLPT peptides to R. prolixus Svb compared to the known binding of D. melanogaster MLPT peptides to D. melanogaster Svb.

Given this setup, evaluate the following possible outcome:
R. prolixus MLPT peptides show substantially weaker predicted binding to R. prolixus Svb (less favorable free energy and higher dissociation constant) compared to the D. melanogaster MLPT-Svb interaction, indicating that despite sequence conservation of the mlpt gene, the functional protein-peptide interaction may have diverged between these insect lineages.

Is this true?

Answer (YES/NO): NO